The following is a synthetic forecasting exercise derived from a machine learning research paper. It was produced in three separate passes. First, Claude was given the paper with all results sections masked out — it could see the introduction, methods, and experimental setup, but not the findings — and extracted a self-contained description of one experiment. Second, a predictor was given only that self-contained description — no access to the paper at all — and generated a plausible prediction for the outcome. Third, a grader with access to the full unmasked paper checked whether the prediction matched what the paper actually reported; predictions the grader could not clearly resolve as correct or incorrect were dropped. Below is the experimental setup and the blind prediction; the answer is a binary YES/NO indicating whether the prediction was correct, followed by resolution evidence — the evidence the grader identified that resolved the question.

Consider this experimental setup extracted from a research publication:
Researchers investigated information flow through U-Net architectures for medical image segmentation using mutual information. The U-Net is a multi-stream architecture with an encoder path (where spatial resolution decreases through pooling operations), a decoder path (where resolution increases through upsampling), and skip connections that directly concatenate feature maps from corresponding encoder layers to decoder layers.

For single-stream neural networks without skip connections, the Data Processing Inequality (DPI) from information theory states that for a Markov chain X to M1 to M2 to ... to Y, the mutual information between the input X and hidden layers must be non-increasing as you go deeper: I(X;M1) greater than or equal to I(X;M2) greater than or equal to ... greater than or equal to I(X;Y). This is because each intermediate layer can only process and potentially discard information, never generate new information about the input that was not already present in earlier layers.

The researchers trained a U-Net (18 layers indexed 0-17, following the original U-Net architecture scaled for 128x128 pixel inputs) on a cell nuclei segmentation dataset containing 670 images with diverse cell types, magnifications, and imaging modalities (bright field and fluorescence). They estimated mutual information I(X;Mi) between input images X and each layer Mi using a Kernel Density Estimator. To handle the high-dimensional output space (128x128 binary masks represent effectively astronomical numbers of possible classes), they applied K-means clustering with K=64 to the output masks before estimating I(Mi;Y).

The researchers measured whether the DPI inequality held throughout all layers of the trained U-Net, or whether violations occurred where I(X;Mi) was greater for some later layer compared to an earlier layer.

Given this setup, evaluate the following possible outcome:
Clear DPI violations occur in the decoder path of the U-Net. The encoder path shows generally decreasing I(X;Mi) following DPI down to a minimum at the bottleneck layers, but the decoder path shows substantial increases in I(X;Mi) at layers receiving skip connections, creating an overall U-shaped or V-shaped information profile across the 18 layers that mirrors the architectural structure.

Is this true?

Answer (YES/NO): YES